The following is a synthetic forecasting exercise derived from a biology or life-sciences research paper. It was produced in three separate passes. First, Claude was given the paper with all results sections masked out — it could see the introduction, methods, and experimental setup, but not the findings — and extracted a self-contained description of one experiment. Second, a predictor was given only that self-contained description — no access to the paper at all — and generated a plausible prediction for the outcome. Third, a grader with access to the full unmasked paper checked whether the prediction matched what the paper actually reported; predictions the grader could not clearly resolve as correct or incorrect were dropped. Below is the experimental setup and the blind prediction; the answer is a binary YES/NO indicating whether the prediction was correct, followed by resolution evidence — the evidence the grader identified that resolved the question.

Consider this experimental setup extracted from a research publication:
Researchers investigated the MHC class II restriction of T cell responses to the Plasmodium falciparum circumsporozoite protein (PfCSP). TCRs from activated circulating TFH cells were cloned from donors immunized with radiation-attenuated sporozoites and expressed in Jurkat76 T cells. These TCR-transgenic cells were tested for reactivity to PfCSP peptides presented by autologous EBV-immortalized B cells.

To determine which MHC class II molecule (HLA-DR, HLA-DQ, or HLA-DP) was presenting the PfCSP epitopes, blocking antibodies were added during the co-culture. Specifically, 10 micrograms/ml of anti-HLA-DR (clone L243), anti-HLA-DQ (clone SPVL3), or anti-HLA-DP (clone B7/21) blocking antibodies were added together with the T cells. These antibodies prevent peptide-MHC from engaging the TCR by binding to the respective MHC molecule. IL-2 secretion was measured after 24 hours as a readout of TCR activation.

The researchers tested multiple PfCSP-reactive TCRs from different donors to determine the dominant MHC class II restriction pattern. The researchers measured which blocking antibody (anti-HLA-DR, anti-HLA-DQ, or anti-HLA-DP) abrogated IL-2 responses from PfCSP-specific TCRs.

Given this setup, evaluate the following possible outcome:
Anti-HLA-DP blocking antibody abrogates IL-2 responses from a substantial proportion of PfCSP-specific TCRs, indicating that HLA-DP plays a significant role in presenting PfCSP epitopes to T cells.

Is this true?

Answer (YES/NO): NO